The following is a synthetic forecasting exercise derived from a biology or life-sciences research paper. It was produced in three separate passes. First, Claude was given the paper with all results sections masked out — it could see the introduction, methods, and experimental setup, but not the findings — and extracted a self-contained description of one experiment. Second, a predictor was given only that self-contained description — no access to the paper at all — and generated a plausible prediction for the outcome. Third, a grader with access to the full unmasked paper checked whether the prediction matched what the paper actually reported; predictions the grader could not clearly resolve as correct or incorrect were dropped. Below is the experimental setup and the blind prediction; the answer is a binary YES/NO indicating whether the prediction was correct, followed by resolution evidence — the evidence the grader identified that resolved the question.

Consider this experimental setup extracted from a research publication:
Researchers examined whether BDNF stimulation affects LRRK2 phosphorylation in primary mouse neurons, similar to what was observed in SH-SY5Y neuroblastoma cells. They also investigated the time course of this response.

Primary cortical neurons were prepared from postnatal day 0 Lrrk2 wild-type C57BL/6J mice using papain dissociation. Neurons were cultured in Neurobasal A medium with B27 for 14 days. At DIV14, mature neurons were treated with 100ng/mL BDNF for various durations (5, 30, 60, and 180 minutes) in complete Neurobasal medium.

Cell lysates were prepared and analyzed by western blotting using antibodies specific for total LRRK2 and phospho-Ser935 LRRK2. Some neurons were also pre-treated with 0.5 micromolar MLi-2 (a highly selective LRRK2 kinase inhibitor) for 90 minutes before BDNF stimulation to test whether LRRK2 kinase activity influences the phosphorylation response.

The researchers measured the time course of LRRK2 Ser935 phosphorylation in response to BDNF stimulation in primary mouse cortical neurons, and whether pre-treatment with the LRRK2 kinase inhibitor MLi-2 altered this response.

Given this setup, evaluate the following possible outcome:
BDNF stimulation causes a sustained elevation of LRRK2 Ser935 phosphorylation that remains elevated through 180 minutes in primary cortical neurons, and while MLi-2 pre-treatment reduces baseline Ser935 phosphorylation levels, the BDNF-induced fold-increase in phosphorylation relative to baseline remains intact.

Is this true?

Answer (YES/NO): NO